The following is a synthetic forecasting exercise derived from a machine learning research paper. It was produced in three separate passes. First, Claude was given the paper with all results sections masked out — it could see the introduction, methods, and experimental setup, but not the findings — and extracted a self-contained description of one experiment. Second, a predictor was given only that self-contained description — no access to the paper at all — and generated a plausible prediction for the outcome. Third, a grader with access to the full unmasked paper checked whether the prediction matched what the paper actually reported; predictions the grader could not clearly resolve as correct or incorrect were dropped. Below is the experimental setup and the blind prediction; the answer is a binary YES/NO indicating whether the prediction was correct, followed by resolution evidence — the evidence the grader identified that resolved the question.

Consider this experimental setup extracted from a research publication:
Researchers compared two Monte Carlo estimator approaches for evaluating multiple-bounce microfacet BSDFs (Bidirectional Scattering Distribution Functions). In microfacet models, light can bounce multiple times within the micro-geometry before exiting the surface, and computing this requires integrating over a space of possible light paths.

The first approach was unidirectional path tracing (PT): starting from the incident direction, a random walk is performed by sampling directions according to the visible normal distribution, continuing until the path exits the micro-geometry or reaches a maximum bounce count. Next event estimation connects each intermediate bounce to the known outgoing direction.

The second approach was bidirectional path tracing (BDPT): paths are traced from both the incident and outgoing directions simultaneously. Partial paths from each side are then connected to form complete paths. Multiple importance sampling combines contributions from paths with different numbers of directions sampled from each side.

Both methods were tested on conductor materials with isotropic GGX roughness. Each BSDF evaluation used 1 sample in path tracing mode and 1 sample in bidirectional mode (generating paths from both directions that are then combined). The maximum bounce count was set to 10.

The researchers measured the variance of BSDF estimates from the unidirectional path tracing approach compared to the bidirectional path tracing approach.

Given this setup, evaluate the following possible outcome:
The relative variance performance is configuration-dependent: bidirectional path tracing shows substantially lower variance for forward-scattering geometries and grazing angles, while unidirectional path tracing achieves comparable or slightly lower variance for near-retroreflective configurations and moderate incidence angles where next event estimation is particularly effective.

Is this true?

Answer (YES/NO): NO